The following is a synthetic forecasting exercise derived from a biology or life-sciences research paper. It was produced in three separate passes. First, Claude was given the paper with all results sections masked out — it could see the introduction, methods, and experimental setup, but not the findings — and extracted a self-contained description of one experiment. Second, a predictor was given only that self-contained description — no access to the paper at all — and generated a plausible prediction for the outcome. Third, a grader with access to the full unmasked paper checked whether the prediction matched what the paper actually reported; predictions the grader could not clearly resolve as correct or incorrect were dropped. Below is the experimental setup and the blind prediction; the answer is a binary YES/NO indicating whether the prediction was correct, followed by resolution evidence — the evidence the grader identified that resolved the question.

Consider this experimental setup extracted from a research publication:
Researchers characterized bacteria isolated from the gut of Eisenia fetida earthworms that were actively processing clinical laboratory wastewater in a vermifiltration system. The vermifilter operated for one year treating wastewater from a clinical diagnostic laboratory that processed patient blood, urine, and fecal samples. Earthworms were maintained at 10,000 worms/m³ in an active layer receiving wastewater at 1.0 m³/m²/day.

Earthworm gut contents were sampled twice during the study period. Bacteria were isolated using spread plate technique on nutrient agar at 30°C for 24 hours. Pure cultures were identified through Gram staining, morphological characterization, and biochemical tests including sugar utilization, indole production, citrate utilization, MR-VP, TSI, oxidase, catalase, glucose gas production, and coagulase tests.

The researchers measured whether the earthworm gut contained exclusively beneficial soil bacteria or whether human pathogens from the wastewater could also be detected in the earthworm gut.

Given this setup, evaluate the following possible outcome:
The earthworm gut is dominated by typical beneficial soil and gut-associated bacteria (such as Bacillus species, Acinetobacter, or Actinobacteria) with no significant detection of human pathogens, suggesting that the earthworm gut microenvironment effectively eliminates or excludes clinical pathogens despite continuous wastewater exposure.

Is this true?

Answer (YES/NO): NO